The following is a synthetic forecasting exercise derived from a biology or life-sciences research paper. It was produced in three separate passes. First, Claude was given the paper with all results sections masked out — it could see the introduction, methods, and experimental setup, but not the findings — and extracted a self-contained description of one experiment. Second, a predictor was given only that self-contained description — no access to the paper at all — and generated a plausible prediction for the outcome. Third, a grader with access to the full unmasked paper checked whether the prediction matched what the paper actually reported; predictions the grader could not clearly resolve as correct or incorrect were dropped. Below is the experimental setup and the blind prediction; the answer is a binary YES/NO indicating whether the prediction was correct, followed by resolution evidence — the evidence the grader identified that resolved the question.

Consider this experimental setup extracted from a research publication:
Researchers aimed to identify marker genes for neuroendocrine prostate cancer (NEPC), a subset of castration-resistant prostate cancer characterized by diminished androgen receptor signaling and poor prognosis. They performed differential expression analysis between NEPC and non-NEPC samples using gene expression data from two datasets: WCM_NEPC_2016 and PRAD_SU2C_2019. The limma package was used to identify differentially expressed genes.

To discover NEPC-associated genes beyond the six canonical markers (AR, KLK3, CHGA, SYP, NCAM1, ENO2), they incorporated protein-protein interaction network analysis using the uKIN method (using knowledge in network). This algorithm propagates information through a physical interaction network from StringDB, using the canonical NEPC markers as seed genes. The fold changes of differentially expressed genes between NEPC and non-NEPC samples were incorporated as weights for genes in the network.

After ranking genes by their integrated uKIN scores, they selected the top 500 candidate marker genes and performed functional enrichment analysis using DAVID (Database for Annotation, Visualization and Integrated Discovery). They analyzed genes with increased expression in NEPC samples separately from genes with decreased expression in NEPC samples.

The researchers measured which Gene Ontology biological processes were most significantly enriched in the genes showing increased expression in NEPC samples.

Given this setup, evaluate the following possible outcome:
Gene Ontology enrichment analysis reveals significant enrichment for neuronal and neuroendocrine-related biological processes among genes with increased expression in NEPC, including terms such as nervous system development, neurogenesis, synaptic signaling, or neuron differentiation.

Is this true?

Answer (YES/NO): YES